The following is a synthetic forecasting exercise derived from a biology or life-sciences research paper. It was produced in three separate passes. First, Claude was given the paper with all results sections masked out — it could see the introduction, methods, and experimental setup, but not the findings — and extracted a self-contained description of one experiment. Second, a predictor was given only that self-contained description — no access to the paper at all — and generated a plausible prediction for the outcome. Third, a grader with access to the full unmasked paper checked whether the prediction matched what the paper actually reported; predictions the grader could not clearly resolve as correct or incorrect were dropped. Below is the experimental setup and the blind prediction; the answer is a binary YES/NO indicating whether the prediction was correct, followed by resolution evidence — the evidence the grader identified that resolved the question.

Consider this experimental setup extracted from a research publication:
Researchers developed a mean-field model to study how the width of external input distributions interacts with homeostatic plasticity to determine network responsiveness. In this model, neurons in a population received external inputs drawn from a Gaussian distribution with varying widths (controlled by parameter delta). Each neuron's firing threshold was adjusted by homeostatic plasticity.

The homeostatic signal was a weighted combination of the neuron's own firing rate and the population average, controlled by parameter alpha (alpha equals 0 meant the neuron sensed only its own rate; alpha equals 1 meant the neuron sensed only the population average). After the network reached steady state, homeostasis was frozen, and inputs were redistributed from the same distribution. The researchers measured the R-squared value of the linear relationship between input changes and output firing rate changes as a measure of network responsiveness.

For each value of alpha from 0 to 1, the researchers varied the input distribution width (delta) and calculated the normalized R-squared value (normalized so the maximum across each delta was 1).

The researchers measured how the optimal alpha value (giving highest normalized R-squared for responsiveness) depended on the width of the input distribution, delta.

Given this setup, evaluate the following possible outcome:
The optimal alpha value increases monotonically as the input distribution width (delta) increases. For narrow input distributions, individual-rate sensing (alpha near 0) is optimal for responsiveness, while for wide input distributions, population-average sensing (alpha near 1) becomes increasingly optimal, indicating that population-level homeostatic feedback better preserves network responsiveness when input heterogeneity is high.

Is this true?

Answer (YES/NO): NO